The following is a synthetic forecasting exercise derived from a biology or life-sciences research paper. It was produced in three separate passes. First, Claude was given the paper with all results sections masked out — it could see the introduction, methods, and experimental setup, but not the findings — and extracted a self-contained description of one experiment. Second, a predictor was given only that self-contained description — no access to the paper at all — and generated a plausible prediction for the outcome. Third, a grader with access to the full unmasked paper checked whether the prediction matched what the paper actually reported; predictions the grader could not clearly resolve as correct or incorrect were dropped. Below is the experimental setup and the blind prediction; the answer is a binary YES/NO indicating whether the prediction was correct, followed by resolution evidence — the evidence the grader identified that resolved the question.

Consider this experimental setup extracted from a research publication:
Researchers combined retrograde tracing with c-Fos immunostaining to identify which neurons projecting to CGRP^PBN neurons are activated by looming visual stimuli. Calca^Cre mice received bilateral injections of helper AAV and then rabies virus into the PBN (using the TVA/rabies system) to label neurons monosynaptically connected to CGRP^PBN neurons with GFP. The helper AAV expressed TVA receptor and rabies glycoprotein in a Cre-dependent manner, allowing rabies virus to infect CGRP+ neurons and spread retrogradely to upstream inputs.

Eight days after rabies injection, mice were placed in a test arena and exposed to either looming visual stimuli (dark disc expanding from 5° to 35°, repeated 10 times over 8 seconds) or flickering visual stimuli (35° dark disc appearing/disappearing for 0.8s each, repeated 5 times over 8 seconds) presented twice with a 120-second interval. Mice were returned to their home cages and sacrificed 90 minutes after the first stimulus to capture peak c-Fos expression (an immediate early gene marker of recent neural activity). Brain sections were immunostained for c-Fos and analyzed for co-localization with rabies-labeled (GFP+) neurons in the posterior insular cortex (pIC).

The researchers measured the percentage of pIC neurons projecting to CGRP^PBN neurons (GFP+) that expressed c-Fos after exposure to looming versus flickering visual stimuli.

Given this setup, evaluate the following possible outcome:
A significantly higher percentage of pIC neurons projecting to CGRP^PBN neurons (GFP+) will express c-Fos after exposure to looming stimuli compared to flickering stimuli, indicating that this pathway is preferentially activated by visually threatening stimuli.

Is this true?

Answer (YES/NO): YES